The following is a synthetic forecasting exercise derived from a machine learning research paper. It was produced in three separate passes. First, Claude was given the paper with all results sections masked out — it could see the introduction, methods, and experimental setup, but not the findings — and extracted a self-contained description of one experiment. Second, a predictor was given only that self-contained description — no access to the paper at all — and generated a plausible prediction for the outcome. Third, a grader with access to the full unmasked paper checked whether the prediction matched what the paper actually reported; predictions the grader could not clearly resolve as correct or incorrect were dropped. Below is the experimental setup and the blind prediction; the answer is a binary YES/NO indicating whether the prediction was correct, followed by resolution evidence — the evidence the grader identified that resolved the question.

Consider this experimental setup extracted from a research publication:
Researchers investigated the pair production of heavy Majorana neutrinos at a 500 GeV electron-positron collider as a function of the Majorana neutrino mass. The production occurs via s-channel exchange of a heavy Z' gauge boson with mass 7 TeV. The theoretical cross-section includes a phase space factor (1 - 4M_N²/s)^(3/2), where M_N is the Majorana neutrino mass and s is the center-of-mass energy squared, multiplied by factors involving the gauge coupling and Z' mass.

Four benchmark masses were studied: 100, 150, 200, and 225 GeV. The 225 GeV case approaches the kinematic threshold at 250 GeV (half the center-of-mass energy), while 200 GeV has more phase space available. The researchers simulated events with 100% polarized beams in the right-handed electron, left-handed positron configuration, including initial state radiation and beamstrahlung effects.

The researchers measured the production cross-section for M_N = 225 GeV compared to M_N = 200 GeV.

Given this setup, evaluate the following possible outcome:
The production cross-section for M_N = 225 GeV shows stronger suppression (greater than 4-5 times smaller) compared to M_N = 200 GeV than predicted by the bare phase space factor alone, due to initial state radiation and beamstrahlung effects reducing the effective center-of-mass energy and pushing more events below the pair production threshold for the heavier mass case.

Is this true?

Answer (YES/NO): YES